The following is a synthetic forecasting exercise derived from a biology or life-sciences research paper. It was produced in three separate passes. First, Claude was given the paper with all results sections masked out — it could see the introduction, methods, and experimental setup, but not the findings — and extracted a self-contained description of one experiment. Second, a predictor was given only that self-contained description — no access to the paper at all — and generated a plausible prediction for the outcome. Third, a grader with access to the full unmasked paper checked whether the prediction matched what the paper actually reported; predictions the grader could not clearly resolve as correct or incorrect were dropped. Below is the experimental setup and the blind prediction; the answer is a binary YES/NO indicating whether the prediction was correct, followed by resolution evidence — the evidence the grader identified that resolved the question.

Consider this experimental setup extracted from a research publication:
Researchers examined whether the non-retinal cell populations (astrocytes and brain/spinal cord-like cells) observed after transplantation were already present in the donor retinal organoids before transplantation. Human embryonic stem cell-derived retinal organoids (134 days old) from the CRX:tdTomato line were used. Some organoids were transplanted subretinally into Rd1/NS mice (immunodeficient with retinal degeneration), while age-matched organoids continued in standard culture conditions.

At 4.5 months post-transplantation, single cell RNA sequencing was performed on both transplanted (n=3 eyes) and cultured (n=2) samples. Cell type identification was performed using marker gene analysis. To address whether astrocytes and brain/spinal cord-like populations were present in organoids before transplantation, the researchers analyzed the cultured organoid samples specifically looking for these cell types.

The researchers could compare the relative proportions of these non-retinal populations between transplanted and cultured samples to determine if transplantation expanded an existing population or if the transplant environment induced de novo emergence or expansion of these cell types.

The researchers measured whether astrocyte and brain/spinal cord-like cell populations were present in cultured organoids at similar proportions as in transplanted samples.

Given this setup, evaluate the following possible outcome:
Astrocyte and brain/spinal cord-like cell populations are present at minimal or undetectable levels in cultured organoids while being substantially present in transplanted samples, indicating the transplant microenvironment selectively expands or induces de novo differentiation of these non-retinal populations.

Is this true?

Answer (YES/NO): YES